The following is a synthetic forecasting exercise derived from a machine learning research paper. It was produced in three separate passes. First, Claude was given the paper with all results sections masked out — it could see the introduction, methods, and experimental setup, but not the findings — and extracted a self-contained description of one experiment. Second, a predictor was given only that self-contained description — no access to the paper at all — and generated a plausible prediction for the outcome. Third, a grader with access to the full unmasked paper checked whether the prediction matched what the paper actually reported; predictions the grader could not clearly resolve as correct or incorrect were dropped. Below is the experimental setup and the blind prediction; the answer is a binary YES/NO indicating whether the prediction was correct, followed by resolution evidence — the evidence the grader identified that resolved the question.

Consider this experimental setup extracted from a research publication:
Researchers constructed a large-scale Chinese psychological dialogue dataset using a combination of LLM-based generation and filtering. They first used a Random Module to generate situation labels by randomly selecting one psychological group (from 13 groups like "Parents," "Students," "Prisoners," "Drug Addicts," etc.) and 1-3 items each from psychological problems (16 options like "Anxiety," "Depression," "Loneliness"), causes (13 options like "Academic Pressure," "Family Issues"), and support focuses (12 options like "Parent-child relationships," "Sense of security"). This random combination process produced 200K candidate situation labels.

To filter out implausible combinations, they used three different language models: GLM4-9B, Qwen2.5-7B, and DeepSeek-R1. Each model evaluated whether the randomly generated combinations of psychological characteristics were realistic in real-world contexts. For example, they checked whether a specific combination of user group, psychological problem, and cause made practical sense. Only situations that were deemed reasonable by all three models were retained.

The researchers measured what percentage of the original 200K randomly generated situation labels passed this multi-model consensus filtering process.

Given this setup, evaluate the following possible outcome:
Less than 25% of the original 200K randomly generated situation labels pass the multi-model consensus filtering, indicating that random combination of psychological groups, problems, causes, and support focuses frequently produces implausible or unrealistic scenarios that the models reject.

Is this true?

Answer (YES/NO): NO